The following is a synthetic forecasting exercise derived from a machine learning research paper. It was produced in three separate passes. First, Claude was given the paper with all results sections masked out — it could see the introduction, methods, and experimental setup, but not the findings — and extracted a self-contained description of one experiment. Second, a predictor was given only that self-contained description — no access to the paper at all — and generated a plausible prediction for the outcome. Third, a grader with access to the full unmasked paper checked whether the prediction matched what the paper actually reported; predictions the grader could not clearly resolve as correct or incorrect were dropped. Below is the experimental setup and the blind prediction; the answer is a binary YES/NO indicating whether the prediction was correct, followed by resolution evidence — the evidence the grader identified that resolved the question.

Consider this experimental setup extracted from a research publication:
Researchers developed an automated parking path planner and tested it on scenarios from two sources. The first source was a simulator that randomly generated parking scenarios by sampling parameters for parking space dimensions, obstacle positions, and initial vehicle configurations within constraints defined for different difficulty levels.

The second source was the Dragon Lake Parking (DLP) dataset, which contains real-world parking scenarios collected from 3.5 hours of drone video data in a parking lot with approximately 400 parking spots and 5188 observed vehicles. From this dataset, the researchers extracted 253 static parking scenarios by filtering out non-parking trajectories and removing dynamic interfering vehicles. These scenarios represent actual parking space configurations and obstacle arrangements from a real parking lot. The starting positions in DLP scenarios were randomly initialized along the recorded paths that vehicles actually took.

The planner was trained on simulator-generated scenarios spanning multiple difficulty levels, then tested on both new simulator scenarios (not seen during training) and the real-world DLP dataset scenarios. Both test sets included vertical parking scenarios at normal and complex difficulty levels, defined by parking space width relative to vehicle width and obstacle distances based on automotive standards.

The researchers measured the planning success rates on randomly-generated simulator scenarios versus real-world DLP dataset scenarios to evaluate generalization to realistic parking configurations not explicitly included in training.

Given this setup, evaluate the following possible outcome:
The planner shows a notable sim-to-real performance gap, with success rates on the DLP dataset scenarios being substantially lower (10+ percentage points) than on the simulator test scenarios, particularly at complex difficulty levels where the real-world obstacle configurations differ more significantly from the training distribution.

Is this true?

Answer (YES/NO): NO